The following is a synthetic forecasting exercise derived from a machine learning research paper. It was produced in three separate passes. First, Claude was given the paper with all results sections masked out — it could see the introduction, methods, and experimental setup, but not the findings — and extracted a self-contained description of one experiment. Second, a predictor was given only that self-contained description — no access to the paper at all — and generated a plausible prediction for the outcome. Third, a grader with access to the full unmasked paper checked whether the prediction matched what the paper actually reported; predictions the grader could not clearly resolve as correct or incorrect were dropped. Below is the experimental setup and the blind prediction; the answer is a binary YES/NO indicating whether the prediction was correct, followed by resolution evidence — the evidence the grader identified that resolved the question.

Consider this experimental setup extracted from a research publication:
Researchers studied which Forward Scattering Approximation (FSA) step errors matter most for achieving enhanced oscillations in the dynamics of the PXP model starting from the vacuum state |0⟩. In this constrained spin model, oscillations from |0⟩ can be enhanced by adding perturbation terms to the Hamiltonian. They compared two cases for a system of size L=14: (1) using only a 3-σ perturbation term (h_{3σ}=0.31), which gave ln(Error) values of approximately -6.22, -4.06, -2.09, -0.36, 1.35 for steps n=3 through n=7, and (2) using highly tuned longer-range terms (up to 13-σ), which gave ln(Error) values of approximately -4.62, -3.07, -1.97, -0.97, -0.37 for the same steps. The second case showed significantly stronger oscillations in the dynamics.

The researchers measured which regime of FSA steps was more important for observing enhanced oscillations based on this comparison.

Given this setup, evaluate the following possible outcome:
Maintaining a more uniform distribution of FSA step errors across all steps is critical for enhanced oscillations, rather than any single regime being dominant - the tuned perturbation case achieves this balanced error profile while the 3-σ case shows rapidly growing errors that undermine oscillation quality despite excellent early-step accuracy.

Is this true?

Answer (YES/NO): NO